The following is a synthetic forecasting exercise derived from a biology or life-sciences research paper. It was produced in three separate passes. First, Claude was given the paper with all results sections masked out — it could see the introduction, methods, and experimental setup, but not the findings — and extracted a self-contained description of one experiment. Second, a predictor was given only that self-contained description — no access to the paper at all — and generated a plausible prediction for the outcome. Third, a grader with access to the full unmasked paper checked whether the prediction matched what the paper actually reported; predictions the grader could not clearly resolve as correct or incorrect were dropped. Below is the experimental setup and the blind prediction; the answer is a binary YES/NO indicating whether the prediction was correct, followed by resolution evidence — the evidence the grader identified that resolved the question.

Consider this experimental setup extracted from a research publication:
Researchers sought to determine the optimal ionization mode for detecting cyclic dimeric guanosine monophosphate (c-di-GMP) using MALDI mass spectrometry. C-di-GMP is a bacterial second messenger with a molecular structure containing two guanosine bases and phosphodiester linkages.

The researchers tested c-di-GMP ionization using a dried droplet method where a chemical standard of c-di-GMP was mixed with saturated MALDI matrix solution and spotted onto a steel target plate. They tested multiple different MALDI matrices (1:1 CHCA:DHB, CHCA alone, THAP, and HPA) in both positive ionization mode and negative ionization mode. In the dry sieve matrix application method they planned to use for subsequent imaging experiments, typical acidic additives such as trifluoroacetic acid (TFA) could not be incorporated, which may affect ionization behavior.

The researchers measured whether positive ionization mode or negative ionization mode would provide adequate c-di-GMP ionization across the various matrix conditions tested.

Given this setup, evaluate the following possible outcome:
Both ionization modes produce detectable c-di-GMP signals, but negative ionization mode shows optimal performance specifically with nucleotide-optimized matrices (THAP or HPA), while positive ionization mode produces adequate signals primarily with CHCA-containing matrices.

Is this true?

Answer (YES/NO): NO